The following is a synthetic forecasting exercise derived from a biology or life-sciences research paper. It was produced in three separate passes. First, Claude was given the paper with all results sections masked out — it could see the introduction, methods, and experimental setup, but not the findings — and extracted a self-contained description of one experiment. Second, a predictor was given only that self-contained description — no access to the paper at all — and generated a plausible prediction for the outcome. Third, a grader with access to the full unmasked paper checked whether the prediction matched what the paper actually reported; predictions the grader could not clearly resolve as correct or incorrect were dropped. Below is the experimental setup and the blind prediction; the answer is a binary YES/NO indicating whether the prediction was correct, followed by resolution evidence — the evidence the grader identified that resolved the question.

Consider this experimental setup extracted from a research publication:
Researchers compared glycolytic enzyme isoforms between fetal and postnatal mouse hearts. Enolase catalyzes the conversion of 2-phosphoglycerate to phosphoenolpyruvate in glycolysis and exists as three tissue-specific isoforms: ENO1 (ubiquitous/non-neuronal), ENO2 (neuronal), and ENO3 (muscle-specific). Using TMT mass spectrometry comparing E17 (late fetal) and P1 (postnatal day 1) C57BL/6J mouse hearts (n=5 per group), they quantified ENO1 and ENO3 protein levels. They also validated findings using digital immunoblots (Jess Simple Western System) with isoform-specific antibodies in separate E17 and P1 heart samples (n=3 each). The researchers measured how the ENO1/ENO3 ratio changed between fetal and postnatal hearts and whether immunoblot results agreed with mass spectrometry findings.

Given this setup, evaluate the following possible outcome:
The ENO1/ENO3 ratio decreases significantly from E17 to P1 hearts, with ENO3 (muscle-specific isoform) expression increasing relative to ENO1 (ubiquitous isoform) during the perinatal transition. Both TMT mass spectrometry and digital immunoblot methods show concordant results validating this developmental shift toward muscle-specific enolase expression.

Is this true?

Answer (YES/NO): YES